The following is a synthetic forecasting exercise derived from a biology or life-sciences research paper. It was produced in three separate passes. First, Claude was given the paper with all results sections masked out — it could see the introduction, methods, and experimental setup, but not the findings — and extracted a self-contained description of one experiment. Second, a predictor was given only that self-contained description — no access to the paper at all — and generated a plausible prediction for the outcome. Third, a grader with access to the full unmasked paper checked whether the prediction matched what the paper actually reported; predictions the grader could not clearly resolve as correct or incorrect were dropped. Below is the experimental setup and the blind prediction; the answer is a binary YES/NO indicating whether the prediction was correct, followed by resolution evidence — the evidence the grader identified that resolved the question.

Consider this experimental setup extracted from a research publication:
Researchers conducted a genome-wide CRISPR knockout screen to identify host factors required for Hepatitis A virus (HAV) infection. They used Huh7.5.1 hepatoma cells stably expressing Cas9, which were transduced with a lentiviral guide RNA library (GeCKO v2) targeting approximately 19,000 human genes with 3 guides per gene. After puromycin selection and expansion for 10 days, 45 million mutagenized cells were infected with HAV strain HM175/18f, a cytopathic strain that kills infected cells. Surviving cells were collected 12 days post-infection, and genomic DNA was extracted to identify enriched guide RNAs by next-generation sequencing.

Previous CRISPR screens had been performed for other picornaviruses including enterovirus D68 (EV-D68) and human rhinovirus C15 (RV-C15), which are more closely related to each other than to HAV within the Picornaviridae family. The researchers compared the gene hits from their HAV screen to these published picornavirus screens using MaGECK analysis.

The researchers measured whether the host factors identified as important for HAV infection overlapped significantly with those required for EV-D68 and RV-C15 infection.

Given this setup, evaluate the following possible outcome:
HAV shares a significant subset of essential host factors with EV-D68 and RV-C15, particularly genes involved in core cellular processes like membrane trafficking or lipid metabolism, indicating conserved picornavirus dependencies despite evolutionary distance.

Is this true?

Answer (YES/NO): NO